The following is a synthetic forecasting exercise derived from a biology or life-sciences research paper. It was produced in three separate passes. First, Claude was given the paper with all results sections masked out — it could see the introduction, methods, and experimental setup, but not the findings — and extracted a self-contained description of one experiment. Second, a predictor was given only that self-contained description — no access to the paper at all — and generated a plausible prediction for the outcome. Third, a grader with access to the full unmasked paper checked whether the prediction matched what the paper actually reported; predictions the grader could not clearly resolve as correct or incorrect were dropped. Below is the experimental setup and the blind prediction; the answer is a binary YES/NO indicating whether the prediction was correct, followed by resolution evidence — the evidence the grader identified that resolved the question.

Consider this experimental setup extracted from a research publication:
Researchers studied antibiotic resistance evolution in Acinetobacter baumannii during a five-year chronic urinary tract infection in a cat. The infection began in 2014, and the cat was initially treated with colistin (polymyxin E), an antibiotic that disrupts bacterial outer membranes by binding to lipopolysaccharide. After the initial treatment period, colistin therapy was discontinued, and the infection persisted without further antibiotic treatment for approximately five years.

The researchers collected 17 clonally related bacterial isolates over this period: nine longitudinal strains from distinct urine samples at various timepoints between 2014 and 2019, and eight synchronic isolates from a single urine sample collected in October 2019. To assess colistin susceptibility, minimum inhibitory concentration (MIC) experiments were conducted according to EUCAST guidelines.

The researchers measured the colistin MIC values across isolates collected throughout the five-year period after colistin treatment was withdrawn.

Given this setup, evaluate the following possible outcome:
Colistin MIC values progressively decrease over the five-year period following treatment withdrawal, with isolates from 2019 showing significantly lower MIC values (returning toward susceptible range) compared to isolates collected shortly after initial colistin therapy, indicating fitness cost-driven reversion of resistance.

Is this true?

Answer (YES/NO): NO